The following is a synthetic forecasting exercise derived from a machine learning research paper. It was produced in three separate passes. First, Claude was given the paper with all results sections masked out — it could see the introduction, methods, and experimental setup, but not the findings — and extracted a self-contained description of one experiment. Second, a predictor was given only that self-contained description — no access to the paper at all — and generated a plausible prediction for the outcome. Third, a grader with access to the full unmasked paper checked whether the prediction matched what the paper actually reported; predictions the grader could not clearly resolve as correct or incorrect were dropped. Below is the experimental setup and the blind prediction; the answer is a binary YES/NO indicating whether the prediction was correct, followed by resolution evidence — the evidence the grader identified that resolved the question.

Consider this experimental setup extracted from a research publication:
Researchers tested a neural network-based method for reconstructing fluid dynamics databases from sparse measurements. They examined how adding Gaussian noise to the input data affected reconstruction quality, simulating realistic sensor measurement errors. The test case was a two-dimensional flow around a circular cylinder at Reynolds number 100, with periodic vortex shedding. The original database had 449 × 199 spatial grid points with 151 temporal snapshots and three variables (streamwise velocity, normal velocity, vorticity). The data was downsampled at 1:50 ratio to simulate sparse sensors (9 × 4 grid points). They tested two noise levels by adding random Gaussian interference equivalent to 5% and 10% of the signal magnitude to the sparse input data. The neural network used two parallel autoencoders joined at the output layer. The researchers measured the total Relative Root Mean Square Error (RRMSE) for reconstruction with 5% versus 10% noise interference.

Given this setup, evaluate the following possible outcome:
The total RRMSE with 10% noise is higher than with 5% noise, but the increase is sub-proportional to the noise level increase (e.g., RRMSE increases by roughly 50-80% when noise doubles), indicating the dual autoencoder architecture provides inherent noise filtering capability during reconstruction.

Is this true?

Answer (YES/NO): NO